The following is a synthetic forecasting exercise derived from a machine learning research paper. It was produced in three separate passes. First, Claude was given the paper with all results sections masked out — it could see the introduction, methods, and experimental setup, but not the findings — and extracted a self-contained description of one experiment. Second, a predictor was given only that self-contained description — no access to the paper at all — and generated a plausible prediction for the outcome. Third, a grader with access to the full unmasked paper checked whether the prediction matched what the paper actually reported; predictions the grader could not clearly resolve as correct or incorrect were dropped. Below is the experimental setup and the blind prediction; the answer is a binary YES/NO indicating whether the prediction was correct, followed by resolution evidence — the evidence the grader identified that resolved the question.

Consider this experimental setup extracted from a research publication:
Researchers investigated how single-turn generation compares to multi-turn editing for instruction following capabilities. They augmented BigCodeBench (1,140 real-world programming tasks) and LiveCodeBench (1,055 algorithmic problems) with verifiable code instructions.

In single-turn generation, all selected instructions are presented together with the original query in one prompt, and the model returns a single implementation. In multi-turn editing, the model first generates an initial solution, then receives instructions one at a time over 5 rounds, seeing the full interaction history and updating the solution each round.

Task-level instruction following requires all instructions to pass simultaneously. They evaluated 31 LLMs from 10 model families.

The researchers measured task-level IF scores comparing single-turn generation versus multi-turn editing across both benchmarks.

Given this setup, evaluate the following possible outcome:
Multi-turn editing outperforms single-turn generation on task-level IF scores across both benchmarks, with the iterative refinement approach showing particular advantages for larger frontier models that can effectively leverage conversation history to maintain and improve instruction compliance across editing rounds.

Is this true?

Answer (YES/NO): NO